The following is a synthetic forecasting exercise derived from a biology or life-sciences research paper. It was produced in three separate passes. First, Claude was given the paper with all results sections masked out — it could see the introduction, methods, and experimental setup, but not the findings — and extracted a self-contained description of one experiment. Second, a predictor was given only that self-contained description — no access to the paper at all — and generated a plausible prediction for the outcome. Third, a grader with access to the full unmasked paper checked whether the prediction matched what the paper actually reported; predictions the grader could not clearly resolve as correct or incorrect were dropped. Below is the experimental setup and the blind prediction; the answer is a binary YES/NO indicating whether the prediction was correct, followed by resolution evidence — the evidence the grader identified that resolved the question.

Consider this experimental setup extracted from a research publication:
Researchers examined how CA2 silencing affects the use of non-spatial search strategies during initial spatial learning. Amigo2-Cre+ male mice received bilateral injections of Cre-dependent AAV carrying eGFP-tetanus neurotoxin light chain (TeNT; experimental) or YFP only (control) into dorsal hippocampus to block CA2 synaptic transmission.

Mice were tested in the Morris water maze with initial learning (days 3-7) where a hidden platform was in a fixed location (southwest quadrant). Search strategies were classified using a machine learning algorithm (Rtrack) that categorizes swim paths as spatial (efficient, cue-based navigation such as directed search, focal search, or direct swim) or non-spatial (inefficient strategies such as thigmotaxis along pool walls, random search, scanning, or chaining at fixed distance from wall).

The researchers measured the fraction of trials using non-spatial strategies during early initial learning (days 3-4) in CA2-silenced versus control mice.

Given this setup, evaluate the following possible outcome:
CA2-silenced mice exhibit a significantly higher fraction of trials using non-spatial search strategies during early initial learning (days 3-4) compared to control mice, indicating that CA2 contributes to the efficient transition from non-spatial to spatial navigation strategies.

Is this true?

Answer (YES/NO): NO